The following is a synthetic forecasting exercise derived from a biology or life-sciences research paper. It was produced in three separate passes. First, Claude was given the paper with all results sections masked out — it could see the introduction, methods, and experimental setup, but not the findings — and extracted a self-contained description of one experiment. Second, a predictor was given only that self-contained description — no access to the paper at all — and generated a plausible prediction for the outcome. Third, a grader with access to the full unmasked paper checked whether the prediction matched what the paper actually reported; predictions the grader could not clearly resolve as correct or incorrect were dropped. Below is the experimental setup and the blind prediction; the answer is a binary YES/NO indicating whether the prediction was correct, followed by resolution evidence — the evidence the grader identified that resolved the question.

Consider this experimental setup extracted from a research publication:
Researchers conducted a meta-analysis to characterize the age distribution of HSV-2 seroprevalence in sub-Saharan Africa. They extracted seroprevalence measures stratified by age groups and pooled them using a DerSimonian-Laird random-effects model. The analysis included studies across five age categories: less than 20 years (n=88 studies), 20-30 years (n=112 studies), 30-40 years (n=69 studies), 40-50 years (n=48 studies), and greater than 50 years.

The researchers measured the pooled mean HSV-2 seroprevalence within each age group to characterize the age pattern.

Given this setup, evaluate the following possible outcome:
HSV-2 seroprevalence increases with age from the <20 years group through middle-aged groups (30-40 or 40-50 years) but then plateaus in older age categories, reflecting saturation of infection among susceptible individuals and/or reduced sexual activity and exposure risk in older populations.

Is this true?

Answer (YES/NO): NO